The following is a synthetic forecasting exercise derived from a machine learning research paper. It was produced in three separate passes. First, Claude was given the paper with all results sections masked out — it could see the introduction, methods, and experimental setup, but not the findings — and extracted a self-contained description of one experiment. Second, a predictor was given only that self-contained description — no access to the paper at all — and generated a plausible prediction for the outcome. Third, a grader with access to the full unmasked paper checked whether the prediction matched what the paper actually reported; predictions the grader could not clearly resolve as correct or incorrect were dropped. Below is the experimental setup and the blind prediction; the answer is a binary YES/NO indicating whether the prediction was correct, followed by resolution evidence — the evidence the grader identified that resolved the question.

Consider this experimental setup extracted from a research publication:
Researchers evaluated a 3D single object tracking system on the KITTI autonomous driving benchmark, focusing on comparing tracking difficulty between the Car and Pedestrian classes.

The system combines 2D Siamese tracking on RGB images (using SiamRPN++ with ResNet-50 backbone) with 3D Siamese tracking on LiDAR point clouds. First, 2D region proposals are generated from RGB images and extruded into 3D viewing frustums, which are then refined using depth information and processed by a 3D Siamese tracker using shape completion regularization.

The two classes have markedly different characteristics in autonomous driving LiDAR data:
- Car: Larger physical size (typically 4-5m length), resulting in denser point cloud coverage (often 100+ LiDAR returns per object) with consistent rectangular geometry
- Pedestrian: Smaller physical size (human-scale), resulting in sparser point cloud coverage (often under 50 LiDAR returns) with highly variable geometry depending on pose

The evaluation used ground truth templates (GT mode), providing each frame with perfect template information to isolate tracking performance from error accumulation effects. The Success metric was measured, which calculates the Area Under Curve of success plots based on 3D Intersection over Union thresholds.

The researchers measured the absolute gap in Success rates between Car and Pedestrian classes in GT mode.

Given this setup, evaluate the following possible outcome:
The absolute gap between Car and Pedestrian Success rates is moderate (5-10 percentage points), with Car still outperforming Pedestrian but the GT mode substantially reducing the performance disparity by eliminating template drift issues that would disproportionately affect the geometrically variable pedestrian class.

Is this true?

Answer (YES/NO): NO